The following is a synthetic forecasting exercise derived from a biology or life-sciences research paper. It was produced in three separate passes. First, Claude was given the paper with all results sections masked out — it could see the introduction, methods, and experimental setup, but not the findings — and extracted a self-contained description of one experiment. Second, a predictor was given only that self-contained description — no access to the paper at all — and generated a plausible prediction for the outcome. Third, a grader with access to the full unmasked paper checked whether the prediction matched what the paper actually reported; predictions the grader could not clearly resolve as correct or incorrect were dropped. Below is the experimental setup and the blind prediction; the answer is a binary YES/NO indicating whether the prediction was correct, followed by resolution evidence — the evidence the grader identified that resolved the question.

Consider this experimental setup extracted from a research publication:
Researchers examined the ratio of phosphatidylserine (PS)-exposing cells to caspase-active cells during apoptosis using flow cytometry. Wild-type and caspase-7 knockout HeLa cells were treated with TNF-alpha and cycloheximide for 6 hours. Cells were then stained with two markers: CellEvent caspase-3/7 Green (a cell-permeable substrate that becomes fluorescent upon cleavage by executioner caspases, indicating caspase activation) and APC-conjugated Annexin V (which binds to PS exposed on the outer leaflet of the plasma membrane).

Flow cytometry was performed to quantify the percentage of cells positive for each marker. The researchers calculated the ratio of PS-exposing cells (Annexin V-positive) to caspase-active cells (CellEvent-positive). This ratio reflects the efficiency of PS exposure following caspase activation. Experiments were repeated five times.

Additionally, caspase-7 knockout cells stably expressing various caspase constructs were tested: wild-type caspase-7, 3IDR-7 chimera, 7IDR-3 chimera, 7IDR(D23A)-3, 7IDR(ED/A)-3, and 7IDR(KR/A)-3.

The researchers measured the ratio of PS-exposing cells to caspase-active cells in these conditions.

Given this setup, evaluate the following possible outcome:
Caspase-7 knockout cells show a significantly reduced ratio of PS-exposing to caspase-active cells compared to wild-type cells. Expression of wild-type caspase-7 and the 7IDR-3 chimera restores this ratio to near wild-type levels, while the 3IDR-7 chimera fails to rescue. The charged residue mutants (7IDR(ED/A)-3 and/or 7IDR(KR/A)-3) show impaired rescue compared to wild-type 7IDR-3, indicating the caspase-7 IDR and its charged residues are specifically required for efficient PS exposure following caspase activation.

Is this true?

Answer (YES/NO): NO